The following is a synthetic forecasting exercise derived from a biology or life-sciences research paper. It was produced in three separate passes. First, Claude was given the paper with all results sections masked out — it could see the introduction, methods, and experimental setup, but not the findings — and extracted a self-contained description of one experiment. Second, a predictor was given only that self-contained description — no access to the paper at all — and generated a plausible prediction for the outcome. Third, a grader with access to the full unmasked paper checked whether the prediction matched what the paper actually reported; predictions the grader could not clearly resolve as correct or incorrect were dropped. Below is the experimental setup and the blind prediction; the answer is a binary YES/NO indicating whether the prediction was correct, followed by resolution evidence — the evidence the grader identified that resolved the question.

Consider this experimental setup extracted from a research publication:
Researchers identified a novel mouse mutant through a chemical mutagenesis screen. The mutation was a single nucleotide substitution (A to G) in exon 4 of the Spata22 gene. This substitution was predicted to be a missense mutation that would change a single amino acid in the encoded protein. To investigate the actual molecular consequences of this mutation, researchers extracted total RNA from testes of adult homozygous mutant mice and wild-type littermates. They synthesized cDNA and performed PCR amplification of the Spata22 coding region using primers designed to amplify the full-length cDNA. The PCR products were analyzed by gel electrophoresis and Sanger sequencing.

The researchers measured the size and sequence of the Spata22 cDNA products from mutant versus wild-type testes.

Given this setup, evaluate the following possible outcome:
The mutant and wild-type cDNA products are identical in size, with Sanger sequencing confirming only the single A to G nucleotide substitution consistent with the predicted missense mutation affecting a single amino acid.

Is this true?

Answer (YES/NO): NO